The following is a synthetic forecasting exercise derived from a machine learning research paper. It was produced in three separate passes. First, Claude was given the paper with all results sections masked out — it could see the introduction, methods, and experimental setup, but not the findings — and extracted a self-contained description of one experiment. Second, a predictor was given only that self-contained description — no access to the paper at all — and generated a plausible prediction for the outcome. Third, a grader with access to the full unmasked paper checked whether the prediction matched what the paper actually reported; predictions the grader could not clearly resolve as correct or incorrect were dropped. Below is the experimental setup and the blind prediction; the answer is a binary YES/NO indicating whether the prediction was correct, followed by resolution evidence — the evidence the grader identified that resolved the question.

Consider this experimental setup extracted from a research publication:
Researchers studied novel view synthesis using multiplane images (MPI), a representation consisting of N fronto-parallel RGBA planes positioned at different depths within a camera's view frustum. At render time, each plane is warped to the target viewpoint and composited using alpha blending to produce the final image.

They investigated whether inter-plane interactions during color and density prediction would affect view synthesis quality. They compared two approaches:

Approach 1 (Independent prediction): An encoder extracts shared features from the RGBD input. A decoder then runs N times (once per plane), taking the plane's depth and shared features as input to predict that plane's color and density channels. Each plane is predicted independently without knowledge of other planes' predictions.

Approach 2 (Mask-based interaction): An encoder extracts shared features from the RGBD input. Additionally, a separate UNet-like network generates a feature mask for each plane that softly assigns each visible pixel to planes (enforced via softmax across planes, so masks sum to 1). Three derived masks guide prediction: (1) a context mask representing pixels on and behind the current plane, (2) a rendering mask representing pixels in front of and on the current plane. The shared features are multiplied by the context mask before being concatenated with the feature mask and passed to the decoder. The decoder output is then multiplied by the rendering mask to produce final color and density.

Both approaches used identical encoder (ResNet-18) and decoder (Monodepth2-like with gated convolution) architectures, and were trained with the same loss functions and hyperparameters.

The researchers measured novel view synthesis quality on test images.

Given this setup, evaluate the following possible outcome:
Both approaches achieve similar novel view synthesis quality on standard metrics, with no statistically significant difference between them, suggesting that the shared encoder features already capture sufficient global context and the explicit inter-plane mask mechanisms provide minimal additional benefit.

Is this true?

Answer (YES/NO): NO